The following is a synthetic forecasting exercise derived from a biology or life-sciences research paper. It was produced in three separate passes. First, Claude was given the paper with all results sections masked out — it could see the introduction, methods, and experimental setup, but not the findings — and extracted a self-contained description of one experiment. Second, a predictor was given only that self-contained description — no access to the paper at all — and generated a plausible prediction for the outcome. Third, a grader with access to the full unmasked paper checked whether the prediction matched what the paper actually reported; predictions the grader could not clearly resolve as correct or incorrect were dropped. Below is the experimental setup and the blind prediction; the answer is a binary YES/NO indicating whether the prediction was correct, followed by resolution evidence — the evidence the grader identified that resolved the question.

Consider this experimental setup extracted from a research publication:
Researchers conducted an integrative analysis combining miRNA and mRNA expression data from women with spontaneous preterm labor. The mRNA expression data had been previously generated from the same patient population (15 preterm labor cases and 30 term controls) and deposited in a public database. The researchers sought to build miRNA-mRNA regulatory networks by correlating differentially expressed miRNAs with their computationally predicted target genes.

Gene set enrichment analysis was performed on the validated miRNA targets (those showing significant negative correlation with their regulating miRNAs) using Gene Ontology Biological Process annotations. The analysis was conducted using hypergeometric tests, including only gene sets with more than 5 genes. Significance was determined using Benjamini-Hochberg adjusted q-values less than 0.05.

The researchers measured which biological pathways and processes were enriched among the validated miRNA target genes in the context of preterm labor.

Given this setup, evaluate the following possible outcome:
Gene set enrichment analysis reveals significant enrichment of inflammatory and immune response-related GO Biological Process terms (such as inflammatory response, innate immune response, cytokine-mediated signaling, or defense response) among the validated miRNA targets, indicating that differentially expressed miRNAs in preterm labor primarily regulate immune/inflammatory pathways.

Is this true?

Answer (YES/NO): YES